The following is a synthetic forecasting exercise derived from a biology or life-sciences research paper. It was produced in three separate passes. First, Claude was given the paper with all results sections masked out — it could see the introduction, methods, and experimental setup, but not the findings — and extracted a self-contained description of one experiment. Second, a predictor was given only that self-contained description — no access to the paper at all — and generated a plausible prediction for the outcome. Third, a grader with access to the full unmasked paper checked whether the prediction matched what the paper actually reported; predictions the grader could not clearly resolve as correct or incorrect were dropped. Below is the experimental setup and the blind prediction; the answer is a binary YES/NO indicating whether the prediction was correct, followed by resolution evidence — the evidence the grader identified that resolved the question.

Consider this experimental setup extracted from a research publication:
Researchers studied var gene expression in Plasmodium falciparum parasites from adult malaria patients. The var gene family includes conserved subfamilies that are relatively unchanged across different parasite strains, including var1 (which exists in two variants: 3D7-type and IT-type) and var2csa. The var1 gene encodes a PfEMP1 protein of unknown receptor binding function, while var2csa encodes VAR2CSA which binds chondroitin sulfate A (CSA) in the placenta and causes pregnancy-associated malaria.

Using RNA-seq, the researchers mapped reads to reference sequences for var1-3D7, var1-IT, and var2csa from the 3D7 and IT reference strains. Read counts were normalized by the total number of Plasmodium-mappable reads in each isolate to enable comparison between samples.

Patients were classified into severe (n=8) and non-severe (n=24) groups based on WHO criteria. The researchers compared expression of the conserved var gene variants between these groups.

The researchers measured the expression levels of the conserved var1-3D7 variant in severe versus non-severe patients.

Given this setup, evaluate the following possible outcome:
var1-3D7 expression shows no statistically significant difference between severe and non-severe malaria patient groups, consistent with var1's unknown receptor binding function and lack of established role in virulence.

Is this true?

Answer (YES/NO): NO